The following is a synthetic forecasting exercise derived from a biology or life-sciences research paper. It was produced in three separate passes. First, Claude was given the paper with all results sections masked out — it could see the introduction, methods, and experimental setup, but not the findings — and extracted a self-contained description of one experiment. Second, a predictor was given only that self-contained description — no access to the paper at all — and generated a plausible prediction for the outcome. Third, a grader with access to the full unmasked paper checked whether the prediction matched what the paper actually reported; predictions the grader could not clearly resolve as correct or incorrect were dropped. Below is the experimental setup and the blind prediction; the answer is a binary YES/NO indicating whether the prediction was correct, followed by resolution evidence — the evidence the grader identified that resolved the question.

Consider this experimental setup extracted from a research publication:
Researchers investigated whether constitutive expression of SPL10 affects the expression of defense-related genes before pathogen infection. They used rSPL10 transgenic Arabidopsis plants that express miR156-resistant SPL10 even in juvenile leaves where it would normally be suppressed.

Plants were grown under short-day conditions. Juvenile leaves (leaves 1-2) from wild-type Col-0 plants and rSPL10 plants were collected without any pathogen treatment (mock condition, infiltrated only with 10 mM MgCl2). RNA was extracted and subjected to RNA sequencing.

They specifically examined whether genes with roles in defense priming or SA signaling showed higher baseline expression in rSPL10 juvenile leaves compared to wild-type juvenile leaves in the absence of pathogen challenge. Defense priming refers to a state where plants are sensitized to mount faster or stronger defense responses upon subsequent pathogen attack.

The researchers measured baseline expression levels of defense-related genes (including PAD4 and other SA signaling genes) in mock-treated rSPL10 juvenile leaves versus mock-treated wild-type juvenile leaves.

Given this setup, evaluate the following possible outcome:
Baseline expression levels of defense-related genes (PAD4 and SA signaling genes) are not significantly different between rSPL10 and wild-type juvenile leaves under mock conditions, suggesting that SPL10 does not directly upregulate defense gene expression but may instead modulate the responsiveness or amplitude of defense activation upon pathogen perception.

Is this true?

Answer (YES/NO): NO